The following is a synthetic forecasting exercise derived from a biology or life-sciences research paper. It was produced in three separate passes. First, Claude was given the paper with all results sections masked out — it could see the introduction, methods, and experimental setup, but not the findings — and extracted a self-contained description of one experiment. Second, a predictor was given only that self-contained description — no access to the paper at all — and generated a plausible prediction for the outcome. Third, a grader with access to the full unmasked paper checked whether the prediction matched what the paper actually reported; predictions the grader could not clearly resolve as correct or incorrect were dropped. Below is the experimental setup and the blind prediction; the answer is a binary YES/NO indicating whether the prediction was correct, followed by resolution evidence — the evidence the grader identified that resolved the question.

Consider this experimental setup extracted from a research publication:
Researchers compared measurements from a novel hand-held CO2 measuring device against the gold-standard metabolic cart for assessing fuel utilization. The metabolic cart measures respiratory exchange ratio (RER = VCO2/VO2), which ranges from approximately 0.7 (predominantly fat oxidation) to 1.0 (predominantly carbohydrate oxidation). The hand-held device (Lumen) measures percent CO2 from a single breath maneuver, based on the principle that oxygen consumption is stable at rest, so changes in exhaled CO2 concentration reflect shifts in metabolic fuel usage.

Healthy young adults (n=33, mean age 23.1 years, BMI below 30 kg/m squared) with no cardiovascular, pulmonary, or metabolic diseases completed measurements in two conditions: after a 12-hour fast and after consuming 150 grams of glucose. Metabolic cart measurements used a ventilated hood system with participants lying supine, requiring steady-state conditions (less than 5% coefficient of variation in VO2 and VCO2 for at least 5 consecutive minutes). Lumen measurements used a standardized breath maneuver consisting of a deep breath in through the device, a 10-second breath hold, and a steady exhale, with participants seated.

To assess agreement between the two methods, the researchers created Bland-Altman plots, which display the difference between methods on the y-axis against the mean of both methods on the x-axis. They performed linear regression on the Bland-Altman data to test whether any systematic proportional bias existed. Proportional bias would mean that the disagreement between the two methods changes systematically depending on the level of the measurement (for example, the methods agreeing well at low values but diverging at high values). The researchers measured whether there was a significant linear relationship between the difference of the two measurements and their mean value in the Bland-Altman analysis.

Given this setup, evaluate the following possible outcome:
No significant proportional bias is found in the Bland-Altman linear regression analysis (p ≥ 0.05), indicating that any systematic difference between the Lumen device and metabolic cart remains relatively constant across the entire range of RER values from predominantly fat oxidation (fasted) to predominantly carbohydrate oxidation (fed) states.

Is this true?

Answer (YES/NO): NO